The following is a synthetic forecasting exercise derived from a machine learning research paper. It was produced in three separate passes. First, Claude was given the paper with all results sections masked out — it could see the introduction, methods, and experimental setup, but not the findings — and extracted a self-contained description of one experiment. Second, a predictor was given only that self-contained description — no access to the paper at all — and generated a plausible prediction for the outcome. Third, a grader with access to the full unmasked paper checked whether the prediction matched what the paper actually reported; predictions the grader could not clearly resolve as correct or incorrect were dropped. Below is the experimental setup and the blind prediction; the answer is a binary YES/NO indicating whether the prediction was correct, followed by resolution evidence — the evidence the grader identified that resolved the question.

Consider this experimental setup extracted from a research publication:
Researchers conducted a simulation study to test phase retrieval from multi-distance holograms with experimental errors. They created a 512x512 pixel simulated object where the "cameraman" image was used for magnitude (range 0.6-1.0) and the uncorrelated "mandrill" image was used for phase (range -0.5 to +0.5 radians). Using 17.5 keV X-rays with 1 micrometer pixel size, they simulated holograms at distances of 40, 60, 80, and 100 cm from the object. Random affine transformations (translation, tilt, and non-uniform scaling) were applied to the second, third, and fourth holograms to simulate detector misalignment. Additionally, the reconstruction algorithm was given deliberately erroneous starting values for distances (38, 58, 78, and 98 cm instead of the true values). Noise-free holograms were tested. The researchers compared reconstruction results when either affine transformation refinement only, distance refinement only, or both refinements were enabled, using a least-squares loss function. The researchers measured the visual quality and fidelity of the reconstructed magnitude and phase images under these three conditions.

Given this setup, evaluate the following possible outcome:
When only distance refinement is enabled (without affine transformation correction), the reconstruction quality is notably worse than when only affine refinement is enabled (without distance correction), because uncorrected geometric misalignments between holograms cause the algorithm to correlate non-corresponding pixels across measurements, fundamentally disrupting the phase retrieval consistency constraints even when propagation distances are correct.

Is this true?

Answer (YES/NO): YES